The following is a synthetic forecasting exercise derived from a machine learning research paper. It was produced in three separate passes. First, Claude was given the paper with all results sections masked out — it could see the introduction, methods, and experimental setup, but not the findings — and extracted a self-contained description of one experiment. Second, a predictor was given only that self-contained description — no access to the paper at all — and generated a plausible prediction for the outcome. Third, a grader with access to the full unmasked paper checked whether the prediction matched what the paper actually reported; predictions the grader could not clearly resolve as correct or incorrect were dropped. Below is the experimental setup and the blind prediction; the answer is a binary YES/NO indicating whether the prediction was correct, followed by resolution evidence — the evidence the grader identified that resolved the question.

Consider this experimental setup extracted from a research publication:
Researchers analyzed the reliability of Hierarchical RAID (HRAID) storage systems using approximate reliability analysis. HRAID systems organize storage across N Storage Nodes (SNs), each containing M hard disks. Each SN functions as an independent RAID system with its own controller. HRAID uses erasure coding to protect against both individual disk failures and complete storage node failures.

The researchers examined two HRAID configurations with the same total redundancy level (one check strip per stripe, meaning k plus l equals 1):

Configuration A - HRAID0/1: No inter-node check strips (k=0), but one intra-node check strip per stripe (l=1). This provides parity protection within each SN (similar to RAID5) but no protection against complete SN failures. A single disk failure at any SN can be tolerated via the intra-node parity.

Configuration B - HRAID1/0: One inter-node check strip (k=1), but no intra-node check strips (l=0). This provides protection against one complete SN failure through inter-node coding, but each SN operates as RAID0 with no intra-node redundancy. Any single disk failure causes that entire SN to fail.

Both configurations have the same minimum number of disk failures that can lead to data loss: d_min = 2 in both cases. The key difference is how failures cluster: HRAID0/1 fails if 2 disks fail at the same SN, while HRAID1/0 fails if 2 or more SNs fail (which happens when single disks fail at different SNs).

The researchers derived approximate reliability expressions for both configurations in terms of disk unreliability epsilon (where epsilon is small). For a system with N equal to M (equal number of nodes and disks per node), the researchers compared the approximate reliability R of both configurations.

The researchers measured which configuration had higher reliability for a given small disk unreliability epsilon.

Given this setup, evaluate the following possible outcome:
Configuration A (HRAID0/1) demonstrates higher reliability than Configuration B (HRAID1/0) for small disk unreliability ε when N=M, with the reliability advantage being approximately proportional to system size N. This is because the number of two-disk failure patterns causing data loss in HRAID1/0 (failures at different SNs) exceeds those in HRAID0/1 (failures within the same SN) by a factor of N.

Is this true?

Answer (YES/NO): YES